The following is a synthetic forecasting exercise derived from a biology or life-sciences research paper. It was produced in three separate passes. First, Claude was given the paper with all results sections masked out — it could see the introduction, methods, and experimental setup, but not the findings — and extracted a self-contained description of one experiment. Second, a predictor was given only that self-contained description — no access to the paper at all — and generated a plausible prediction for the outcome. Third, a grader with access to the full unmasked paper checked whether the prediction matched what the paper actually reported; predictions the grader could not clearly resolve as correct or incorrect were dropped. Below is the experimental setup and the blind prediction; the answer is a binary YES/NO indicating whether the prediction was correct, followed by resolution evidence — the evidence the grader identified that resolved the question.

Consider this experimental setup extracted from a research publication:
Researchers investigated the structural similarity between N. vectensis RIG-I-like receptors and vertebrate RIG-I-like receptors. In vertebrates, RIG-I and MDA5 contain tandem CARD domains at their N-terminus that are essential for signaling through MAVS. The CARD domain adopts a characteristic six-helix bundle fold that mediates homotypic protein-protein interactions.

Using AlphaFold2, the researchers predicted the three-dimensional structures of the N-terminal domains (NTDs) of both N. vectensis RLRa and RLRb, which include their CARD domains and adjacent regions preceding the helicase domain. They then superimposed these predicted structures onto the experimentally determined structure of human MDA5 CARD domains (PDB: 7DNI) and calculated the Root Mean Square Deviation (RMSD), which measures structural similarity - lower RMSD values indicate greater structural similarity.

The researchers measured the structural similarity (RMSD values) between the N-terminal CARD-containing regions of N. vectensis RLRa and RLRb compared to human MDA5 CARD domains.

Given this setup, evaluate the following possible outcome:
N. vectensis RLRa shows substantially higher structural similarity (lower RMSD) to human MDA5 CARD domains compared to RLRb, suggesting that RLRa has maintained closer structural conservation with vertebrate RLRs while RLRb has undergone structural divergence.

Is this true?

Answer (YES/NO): NO